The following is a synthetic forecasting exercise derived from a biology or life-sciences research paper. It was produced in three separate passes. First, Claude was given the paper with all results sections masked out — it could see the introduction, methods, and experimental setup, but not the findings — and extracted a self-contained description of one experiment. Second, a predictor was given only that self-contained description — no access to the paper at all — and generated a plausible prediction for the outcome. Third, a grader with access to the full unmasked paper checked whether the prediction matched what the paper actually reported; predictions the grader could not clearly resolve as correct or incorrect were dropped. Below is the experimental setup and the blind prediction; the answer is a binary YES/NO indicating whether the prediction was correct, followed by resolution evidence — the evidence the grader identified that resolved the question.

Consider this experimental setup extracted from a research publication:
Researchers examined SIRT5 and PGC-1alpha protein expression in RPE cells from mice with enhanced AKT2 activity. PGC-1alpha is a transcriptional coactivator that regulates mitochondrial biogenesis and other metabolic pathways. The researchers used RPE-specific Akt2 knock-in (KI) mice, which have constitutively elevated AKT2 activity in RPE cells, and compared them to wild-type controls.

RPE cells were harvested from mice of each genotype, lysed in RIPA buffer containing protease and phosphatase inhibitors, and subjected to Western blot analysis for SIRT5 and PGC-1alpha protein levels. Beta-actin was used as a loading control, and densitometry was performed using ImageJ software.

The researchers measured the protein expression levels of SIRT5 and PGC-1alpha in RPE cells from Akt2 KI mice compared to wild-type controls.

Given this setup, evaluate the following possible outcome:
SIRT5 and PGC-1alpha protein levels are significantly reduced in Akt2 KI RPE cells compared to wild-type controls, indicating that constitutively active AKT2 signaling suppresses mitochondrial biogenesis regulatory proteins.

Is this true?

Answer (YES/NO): YES